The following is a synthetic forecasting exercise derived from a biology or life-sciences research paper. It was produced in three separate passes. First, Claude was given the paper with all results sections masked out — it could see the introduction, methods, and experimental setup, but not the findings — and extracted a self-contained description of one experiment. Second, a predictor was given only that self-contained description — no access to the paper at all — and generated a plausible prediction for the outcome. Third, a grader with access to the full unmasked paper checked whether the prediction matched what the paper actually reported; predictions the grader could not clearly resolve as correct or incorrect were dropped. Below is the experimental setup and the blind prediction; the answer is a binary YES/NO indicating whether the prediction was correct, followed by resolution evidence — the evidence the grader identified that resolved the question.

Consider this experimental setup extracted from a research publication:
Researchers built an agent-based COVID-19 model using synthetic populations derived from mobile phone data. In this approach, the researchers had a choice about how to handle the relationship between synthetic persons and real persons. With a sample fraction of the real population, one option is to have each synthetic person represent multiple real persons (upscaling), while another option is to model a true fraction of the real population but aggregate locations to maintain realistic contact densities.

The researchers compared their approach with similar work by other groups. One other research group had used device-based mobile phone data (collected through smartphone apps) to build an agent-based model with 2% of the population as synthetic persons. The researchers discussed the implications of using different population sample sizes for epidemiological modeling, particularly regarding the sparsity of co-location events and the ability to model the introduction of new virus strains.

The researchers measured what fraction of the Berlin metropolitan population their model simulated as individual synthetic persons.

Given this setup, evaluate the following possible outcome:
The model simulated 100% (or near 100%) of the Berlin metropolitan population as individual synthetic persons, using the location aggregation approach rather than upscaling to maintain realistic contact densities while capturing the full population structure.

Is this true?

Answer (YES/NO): NO